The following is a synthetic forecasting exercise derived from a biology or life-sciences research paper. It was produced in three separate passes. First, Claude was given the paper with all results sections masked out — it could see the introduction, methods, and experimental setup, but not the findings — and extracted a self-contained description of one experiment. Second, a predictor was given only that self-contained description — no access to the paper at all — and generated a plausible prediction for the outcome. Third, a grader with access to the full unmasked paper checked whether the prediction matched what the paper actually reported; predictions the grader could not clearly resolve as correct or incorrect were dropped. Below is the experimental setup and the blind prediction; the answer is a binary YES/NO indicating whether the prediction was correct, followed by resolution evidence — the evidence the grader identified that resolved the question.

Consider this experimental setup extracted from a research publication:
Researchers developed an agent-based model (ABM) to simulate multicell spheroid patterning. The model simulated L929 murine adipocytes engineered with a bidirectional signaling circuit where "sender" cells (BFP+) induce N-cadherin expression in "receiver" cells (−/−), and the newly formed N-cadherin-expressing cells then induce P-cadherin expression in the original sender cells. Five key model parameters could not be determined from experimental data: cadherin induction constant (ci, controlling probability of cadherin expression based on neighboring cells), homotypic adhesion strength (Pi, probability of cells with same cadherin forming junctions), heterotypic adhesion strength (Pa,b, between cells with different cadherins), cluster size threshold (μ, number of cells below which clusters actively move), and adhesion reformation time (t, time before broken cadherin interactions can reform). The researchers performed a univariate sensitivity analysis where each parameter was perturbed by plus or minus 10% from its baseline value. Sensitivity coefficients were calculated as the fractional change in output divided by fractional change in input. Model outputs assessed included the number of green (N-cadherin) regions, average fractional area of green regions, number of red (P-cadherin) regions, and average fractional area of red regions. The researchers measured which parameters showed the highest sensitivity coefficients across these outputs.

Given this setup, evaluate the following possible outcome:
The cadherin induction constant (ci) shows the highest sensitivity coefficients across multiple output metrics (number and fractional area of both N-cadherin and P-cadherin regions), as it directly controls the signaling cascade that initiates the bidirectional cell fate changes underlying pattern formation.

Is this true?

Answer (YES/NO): NO